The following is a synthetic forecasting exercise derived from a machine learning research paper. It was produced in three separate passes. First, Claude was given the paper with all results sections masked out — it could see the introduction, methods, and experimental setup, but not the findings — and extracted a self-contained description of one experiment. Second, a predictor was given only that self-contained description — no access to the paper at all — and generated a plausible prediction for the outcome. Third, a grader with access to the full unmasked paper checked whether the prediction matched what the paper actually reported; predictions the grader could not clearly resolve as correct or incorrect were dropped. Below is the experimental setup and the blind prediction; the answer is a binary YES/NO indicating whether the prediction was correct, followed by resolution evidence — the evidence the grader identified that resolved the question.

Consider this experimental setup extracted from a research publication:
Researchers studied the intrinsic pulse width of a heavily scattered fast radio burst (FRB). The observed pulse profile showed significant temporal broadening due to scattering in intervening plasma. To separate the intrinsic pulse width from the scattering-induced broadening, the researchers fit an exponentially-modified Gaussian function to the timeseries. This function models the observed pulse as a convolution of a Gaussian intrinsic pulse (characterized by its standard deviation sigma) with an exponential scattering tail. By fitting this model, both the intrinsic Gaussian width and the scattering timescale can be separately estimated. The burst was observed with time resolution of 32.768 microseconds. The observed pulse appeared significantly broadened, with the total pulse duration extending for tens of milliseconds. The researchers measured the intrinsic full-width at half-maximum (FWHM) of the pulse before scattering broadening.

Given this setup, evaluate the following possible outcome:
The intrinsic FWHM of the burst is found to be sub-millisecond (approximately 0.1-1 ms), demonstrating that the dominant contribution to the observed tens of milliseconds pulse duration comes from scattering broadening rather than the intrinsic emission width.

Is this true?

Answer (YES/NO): YES